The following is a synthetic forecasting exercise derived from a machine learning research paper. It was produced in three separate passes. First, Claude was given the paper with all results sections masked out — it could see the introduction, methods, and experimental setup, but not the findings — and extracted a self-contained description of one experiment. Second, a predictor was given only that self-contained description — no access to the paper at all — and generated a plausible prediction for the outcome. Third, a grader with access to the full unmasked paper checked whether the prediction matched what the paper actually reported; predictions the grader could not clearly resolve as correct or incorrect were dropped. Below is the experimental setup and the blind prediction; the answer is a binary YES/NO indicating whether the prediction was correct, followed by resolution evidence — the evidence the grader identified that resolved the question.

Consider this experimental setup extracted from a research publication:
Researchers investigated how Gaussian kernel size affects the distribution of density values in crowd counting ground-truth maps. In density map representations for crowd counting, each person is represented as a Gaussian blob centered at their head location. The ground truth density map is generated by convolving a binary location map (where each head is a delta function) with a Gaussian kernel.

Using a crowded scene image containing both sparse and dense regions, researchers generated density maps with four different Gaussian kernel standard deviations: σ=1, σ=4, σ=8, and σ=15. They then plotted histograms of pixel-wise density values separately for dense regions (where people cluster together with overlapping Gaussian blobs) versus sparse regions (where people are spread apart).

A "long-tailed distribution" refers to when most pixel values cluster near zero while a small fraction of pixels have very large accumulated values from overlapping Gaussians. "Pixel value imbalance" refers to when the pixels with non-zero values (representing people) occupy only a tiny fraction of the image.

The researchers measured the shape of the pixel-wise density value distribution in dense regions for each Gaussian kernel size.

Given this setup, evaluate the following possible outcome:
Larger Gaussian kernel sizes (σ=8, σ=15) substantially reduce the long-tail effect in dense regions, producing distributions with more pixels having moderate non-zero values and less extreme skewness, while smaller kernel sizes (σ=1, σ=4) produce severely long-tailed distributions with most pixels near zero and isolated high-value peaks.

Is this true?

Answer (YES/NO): NO